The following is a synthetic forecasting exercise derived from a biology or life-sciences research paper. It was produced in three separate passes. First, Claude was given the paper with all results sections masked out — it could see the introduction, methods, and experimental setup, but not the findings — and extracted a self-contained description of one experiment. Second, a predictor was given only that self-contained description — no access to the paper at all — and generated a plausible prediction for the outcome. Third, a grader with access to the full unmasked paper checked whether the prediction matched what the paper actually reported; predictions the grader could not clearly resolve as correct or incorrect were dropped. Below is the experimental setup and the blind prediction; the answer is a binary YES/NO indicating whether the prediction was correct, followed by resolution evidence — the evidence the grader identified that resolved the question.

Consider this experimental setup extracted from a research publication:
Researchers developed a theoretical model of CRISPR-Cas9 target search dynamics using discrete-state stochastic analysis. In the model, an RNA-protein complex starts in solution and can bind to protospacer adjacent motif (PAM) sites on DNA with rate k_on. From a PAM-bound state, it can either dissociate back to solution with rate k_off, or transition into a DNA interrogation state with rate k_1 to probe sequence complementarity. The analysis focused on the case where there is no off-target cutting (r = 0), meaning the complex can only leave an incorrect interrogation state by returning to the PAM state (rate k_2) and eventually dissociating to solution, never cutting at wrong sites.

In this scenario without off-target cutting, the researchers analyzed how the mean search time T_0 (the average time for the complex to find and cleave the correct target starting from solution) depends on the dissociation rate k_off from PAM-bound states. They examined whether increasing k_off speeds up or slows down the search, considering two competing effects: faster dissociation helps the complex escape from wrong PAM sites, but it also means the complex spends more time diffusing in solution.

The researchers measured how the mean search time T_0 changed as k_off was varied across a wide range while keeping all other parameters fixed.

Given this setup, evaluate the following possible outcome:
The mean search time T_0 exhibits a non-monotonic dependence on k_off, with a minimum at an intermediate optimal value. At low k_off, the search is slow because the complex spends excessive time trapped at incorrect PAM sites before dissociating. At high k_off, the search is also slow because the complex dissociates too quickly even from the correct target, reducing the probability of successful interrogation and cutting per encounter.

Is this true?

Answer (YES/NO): YES